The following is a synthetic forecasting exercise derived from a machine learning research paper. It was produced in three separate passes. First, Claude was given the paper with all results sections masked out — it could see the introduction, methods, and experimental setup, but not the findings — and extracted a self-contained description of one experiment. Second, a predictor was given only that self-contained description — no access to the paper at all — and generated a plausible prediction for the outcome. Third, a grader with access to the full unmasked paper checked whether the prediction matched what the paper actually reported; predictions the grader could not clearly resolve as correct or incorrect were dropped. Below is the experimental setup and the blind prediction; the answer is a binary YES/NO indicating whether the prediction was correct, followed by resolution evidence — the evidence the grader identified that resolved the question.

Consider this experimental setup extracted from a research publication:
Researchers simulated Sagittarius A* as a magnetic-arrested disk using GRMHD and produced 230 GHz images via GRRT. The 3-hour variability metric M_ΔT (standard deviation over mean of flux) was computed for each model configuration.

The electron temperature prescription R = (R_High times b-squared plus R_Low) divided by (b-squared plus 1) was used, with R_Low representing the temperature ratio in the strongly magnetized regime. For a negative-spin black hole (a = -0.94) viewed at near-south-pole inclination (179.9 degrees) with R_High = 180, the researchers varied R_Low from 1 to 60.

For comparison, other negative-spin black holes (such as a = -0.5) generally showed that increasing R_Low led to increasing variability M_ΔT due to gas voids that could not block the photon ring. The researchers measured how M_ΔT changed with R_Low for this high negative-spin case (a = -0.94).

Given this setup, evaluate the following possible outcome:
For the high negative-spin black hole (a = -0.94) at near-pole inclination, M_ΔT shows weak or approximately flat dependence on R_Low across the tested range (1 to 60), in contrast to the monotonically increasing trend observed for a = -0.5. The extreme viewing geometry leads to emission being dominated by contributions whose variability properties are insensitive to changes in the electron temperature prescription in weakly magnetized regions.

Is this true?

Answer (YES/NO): NO